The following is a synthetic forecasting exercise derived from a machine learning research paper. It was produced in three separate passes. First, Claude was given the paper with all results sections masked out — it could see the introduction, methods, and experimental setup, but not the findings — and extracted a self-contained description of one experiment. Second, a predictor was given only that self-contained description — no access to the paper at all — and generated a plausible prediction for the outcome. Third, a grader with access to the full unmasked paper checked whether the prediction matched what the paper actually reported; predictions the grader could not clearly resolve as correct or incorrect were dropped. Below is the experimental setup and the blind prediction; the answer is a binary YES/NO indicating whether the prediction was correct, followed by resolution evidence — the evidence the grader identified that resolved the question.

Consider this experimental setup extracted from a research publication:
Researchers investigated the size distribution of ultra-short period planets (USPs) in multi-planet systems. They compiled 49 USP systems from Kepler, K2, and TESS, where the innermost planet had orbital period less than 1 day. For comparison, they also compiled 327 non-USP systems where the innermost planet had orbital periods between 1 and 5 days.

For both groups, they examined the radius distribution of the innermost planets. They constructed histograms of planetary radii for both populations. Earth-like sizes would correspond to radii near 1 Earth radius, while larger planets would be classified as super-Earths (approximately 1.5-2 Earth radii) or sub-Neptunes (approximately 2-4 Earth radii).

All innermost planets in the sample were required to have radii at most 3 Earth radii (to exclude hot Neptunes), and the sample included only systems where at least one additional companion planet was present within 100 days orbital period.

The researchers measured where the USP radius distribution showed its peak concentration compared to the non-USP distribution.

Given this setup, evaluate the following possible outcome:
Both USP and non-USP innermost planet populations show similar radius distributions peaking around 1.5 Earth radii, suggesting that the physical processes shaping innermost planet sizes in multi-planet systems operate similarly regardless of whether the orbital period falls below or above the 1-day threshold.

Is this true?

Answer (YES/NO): NO